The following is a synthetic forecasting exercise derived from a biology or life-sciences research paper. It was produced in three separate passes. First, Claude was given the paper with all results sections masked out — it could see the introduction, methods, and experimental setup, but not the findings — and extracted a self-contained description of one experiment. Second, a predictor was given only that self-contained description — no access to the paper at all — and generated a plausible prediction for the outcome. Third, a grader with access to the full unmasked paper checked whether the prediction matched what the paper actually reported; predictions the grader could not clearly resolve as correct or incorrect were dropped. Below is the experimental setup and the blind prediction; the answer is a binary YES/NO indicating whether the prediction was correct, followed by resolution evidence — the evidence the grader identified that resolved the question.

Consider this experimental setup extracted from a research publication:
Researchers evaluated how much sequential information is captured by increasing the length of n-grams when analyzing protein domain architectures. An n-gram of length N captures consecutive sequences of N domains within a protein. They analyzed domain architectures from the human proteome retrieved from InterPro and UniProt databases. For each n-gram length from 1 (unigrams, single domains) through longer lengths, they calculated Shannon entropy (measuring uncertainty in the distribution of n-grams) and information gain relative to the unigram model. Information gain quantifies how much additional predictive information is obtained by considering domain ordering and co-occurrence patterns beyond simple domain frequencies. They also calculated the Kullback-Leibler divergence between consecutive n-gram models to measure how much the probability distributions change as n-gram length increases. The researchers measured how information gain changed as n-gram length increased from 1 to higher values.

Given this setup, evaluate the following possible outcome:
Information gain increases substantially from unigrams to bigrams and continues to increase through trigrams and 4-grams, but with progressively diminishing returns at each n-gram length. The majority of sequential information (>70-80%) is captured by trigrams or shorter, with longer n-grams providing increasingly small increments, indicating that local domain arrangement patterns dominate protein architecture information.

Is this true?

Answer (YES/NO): NO